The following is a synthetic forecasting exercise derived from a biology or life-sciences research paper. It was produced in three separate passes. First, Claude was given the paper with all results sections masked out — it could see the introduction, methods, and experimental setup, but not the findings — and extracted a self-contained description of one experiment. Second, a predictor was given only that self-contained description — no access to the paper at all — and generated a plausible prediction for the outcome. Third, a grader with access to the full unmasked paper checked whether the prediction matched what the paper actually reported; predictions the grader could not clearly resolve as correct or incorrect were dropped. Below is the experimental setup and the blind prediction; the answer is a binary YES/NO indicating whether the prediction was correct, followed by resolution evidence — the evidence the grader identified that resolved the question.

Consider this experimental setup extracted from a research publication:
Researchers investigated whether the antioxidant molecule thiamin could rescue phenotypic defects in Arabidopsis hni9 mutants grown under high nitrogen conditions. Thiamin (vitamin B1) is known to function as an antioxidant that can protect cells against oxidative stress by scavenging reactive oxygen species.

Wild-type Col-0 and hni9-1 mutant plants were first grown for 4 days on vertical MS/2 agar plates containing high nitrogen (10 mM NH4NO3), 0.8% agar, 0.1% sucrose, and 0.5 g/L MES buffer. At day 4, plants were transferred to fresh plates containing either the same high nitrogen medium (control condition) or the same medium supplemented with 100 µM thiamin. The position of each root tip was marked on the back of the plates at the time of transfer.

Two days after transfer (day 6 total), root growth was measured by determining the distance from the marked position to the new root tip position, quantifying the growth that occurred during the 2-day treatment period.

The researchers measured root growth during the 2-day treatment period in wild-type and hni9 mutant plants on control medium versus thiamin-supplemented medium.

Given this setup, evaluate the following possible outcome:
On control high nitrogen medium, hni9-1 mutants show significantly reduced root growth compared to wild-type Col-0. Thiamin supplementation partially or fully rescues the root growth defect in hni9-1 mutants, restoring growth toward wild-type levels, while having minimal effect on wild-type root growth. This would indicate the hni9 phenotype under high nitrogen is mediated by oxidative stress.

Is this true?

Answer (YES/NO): YES